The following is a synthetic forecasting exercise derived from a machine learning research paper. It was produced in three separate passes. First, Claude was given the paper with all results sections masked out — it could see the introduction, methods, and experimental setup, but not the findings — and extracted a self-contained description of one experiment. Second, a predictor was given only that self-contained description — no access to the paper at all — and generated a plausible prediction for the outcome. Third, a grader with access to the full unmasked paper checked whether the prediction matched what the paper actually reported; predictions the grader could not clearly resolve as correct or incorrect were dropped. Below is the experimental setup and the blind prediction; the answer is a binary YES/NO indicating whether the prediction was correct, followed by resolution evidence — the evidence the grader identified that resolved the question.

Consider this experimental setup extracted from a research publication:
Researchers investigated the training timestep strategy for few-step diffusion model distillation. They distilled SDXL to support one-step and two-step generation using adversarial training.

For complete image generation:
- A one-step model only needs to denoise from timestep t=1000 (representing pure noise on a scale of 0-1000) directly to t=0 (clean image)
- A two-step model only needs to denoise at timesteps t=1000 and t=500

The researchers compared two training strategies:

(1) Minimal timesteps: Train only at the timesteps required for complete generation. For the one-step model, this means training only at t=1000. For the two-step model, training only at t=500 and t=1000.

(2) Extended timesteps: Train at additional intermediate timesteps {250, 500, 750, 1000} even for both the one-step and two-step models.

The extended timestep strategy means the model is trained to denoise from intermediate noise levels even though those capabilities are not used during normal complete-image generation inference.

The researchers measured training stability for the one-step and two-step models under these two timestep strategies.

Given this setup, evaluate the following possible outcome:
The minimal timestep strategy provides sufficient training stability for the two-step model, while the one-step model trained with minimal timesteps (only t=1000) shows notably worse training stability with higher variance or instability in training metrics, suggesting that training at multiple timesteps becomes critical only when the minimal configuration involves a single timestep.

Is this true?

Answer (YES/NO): NO